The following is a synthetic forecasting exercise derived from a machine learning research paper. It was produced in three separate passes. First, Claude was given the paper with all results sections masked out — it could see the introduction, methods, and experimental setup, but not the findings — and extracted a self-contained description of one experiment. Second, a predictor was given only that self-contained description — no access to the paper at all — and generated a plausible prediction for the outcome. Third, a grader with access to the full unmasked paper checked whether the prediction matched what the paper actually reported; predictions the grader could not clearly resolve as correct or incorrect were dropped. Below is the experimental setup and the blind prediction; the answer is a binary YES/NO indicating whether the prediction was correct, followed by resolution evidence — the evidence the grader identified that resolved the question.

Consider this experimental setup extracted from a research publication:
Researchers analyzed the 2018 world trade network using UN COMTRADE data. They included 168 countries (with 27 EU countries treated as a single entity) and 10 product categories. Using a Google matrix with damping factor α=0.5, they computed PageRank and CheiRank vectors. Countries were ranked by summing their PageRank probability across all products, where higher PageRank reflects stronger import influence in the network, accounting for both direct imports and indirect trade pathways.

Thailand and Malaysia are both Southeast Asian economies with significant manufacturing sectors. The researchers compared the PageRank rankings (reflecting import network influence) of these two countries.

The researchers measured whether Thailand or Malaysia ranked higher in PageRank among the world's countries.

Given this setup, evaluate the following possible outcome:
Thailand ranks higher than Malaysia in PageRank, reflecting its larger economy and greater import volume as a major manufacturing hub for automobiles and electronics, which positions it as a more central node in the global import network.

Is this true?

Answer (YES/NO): YES